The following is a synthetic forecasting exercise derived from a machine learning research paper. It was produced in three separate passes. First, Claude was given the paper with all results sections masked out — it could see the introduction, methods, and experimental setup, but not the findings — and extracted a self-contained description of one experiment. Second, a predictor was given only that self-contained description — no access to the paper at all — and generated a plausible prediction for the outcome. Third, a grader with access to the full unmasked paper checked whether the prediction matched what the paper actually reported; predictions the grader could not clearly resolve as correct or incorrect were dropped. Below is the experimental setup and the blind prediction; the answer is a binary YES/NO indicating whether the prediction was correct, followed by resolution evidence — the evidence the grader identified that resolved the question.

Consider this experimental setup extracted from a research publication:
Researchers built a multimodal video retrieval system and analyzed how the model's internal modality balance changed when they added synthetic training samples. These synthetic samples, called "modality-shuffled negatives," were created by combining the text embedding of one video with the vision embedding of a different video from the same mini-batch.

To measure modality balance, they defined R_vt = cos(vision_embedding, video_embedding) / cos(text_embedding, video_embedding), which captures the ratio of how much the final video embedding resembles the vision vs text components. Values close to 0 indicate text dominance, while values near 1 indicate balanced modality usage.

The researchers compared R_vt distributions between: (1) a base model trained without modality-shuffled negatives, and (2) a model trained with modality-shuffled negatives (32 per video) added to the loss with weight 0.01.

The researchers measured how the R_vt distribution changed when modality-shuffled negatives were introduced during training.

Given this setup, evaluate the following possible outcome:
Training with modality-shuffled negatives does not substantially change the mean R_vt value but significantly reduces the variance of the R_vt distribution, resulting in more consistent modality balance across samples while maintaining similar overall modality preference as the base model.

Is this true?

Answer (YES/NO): NO